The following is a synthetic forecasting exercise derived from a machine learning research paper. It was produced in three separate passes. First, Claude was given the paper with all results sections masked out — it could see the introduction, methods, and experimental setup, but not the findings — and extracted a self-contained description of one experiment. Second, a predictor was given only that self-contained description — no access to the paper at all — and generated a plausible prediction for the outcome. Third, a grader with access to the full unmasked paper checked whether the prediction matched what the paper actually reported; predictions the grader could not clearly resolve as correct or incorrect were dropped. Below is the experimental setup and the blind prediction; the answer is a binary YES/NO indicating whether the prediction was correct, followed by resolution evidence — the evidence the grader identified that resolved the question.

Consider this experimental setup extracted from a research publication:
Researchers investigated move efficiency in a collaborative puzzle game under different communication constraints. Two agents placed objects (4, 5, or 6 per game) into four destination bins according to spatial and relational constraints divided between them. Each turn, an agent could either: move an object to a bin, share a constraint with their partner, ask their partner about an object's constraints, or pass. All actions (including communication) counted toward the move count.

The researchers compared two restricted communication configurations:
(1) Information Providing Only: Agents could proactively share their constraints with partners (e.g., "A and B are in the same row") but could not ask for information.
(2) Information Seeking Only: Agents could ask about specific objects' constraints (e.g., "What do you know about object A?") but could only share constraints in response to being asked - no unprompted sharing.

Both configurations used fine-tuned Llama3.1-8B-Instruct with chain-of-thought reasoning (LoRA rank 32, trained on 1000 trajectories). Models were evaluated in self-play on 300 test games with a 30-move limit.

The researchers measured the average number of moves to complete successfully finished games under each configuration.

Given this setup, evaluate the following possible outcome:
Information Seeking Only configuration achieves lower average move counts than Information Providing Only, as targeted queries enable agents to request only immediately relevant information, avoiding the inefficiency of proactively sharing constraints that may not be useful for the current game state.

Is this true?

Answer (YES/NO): YES